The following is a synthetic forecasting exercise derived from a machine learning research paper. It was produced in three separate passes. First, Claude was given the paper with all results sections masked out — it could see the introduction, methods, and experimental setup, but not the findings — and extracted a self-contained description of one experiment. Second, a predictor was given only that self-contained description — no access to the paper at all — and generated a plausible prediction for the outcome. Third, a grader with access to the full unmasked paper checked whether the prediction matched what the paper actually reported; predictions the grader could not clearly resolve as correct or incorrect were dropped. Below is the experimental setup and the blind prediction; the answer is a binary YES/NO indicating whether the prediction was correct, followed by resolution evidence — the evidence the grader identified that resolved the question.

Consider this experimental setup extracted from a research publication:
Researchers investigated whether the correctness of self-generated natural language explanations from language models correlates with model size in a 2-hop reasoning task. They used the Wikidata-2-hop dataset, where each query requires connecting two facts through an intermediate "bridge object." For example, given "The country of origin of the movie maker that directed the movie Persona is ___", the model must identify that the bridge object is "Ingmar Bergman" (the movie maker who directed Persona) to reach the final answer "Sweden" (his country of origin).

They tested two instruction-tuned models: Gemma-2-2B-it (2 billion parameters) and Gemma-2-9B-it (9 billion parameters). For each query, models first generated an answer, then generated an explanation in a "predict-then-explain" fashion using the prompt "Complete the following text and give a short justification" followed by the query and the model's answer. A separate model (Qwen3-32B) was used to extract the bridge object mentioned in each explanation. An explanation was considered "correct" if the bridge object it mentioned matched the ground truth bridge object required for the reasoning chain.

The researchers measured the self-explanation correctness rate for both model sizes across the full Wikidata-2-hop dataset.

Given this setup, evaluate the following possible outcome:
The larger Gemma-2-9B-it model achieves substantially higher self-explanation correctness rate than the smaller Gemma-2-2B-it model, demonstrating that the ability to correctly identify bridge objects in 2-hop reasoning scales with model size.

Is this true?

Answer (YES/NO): NO